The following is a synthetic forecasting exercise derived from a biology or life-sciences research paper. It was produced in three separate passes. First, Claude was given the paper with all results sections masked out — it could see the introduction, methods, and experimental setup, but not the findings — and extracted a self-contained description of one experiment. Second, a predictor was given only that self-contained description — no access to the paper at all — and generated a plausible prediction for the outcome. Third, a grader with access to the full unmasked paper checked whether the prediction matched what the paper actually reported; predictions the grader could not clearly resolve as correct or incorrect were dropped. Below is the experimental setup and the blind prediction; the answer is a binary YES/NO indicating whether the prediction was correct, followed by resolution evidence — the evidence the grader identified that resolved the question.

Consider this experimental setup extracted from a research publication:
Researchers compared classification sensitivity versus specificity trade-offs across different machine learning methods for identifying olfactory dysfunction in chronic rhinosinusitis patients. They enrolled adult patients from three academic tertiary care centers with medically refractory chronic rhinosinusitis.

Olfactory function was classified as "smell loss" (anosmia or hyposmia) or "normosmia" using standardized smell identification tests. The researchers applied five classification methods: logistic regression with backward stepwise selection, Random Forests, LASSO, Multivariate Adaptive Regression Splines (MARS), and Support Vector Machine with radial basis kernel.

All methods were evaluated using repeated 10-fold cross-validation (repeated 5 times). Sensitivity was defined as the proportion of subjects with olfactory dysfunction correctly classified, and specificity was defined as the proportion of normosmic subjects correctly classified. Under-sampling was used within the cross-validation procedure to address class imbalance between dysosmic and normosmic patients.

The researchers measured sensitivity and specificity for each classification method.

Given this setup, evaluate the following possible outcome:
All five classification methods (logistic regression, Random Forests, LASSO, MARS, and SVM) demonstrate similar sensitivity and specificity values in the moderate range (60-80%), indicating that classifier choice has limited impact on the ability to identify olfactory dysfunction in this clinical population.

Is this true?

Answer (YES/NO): NO